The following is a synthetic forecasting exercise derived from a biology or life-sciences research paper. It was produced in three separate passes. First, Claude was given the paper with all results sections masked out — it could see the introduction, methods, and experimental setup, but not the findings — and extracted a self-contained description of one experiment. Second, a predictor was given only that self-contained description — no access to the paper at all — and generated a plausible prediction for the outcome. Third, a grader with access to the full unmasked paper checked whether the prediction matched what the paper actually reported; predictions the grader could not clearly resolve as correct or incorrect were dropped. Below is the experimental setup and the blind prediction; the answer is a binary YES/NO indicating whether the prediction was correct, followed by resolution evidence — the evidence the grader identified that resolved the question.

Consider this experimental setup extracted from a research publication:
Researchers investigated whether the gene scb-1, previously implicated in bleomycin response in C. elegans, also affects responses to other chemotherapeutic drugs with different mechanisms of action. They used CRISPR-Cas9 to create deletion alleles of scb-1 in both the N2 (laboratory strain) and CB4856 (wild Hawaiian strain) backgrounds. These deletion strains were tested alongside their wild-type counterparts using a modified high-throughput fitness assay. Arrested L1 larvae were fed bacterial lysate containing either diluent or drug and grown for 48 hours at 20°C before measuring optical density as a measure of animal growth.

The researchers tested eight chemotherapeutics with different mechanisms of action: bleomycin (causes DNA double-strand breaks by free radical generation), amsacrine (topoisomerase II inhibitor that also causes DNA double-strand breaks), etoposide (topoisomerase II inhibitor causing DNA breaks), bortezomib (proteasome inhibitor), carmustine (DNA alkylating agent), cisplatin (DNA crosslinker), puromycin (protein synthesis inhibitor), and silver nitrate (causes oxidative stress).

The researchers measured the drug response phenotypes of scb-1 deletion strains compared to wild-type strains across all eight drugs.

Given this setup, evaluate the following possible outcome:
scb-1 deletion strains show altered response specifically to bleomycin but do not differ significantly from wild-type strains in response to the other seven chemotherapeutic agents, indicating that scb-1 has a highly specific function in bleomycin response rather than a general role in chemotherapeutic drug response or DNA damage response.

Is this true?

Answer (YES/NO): NO